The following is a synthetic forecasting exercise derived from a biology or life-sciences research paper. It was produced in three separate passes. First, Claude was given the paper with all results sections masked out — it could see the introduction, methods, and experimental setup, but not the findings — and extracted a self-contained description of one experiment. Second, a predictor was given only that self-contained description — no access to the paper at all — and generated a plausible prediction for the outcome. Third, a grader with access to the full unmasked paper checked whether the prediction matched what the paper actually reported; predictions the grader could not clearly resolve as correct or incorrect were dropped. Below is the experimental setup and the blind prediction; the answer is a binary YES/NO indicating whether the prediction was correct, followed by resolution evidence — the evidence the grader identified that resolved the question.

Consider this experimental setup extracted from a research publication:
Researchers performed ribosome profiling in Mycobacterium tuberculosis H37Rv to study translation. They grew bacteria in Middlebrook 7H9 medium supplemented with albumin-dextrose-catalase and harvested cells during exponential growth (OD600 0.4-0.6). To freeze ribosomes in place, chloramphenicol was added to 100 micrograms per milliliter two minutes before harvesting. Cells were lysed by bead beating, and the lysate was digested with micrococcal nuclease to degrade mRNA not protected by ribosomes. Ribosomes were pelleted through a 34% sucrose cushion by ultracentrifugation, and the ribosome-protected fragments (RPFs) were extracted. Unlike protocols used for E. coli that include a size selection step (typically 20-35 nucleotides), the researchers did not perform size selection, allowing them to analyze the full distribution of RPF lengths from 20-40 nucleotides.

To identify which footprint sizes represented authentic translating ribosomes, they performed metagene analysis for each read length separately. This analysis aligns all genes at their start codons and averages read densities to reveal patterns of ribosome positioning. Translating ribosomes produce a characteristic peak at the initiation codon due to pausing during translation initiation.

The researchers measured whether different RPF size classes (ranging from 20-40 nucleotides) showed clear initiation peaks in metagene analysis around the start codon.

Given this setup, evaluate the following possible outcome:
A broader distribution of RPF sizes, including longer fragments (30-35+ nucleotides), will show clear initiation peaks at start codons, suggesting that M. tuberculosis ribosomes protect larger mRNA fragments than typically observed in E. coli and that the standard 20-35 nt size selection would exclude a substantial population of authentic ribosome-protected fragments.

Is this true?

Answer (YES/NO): YES